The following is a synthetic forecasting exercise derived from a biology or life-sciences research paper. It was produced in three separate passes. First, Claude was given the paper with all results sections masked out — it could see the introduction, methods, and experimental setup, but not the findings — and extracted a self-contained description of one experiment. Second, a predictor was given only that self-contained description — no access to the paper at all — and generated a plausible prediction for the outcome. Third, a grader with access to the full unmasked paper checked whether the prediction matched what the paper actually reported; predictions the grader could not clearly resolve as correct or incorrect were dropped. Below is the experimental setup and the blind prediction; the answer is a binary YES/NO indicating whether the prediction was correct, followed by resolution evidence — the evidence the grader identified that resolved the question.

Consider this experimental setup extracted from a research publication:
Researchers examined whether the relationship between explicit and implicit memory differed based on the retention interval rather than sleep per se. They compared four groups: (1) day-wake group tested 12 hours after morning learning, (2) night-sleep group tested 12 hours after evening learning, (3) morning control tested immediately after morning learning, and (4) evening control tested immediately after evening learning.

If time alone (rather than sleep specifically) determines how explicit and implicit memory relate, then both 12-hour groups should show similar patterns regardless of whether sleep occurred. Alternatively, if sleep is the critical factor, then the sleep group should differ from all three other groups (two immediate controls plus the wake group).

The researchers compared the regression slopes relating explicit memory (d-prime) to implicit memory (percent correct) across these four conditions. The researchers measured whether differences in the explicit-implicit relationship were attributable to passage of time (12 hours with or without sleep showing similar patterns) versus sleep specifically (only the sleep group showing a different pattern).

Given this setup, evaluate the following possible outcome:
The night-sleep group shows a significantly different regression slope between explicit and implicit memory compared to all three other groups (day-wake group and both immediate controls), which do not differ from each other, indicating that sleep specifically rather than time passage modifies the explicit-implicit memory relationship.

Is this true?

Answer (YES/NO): YES